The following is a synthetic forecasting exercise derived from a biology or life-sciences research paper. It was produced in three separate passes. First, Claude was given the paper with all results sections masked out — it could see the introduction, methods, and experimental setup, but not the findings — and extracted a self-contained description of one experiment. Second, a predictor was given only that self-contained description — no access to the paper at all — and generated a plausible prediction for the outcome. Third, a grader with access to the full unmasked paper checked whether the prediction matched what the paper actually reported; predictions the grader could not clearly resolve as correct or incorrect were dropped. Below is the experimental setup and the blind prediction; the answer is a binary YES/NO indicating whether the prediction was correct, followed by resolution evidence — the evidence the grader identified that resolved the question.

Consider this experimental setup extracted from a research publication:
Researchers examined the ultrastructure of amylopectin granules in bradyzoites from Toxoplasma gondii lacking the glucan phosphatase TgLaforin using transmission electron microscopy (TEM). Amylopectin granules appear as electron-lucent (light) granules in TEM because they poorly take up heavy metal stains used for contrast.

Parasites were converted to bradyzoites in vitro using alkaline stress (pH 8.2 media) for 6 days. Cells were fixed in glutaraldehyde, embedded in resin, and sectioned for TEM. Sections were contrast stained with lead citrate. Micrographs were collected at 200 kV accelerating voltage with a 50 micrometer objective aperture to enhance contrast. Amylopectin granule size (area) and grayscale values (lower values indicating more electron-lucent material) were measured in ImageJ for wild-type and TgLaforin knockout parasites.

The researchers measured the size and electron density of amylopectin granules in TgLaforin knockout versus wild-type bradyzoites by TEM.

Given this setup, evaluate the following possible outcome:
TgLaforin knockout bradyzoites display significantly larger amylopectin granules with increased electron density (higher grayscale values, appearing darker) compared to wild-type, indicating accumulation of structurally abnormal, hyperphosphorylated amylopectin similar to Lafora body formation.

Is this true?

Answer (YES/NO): NO